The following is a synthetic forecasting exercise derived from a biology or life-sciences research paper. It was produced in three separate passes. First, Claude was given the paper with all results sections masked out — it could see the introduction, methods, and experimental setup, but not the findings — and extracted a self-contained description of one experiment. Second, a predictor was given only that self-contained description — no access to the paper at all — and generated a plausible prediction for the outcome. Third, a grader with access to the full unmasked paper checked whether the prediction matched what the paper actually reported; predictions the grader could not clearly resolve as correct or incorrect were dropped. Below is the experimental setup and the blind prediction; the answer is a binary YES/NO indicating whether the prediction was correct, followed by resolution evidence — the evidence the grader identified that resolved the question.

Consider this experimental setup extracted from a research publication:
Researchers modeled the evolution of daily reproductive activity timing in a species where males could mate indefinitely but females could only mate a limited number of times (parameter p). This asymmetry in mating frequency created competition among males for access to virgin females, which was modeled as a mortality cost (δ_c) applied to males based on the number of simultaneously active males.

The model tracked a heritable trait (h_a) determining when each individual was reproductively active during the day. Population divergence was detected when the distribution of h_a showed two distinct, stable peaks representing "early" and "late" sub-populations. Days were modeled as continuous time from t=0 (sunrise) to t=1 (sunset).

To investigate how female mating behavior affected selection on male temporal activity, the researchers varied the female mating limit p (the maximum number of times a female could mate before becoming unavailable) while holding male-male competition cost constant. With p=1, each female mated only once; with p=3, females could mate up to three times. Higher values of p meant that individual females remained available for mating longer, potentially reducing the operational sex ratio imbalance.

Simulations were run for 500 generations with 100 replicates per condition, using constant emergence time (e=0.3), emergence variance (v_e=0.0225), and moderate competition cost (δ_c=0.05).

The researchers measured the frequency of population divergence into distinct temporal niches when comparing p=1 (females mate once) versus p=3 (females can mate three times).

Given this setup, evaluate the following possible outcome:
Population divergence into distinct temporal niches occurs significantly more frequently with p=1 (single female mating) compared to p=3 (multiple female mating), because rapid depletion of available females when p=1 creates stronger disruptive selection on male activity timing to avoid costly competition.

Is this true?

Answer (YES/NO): YES